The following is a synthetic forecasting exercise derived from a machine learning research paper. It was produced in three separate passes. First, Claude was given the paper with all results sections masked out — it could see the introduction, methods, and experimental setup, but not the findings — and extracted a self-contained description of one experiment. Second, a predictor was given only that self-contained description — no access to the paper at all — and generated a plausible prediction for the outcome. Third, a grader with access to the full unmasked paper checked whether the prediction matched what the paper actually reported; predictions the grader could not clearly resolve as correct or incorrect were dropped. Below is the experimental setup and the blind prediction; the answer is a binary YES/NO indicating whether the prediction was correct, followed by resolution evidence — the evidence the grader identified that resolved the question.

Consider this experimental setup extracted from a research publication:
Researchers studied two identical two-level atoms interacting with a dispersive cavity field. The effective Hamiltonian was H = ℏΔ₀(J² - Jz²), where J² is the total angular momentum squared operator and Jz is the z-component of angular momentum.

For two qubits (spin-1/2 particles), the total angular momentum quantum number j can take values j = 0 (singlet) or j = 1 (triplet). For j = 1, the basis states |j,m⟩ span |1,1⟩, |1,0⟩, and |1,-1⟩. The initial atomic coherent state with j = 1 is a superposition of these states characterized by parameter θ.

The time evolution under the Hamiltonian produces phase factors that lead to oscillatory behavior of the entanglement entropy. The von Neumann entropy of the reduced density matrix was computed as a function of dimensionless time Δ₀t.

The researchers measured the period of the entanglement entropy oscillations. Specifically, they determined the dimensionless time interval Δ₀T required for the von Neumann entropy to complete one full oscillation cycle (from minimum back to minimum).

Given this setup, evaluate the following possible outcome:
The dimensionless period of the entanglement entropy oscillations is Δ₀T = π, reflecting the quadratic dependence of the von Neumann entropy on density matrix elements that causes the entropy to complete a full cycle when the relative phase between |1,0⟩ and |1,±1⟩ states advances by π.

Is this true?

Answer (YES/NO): YES